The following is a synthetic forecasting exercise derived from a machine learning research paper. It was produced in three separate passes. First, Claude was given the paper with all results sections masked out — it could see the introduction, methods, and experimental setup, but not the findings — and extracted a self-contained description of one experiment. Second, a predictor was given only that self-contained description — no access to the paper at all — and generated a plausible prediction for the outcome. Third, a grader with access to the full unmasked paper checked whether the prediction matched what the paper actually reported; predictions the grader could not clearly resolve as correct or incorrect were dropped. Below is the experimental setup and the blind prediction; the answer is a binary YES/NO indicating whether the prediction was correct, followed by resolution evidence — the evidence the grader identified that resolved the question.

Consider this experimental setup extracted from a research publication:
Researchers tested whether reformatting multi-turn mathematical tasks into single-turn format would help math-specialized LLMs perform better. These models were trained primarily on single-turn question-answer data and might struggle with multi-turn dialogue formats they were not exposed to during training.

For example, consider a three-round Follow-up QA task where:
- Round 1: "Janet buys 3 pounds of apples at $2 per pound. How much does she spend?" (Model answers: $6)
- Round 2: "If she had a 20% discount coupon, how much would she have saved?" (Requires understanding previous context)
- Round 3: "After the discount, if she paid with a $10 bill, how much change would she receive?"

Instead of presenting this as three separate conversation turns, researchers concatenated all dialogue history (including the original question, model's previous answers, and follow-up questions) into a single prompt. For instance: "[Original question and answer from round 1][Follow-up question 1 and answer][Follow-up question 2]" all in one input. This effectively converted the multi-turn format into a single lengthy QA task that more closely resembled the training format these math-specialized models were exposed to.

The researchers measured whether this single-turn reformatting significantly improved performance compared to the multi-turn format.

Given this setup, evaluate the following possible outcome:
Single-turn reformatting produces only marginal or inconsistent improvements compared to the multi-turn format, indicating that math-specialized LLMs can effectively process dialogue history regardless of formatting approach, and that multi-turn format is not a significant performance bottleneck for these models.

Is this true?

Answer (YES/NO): NO